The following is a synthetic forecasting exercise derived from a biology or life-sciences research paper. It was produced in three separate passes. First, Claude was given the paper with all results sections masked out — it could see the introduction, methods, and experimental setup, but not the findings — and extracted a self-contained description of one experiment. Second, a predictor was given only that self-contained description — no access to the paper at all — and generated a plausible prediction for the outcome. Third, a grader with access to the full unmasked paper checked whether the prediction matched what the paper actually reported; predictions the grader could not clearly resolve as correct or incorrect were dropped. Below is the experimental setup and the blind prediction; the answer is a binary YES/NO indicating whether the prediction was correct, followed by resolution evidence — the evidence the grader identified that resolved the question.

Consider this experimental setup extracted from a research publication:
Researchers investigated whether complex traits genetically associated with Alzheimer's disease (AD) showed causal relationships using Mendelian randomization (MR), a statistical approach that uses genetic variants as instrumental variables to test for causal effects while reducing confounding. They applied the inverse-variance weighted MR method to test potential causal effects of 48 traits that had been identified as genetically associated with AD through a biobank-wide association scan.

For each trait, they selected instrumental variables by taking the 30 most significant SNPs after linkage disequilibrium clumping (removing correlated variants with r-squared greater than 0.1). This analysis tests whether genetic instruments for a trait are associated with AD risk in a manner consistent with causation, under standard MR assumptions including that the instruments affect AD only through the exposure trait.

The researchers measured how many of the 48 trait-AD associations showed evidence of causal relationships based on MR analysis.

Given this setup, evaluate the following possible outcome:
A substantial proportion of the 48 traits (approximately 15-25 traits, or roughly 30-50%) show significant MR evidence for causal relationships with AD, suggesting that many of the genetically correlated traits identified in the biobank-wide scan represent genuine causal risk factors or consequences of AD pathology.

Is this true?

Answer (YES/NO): NO